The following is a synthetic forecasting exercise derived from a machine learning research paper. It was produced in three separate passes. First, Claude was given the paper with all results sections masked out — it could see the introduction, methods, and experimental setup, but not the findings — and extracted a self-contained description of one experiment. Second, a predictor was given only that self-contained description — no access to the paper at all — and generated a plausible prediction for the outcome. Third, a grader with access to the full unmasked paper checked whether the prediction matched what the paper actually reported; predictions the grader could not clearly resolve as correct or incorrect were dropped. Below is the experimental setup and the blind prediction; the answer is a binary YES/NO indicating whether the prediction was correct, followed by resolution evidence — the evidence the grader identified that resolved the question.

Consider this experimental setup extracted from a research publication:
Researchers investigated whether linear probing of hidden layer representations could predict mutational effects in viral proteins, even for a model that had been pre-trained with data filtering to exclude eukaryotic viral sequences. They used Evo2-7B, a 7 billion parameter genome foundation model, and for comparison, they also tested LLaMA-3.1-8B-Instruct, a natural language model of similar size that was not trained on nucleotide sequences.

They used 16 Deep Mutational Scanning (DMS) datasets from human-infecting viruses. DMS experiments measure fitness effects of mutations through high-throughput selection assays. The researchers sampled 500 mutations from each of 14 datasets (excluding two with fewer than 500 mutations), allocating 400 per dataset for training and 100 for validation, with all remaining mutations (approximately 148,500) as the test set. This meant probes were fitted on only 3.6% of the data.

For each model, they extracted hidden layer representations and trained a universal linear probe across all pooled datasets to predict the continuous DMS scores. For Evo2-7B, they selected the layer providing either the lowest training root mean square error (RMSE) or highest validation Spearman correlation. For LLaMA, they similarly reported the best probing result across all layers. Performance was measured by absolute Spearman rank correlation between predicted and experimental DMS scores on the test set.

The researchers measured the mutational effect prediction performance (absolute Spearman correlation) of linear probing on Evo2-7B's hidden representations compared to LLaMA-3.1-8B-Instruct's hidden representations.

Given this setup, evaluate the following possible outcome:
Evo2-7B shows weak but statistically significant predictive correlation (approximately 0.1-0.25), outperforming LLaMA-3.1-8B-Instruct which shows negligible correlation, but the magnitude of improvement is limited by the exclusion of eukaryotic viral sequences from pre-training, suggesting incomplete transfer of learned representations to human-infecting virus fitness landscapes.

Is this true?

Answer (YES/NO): NO